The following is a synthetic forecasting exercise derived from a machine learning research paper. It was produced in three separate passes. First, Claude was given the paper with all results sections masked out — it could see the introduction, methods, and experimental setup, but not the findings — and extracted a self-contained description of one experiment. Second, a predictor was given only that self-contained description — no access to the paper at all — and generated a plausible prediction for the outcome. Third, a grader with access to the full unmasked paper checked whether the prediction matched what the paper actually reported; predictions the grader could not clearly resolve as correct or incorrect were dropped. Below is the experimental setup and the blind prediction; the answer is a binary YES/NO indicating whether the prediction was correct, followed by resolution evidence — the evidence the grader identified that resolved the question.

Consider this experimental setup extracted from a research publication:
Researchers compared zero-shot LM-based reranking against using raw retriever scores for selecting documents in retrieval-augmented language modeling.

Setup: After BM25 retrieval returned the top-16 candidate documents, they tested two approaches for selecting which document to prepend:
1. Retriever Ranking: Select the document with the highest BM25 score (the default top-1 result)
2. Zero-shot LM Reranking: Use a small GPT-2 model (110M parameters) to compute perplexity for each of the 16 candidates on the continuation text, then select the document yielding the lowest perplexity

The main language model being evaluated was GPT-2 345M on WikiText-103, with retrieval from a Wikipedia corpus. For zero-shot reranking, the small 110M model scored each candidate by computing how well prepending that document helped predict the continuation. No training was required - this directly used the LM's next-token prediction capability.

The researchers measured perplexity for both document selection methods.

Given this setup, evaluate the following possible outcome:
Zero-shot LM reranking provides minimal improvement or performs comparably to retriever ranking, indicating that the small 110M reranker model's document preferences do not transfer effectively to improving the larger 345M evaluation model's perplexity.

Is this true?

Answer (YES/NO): NO